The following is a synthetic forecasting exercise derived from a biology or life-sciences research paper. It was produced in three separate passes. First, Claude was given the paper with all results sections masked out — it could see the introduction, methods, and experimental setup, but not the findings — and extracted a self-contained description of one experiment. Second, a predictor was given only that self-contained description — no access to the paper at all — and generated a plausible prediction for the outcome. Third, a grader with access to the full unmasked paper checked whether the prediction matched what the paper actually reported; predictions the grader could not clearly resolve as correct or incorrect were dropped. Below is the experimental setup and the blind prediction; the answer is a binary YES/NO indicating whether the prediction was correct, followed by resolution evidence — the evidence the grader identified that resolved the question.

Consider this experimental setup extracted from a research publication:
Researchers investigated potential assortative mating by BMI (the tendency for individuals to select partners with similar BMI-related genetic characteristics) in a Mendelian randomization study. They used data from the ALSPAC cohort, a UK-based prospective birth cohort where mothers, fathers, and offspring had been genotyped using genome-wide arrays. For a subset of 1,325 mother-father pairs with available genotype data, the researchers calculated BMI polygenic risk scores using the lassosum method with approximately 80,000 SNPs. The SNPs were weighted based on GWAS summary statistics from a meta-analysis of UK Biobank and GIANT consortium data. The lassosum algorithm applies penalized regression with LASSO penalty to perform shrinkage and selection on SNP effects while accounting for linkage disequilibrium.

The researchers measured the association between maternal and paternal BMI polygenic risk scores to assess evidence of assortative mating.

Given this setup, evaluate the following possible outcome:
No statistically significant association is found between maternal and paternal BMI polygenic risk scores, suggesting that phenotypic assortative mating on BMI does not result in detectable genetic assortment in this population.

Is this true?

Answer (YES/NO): YES